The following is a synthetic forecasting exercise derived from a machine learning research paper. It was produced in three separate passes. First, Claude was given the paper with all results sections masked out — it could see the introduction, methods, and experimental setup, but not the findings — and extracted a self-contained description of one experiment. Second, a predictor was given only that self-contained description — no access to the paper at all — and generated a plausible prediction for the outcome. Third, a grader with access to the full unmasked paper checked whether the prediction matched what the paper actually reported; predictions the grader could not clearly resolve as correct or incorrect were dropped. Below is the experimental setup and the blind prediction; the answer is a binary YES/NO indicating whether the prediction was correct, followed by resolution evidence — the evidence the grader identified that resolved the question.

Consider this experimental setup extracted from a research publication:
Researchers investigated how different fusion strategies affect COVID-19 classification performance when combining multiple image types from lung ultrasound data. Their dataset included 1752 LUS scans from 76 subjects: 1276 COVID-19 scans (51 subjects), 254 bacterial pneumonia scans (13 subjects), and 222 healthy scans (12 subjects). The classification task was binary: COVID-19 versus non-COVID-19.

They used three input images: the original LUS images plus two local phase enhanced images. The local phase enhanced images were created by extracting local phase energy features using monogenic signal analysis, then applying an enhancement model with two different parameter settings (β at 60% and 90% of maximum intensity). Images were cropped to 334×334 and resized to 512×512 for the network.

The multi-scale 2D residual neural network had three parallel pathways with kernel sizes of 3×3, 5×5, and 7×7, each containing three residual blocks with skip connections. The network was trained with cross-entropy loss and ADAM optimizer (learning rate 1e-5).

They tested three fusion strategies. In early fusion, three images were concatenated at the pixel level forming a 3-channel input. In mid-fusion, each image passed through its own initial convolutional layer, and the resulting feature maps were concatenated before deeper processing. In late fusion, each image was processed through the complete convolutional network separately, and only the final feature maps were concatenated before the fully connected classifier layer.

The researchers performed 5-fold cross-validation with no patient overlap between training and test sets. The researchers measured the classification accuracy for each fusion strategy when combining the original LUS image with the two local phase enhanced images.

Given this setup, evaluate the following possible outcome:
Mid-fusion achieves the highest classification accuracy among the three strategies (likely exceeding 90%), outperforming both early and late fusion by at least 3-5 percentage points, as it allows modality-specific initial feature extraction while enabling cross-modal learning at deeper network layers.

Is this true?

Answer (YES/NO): NO